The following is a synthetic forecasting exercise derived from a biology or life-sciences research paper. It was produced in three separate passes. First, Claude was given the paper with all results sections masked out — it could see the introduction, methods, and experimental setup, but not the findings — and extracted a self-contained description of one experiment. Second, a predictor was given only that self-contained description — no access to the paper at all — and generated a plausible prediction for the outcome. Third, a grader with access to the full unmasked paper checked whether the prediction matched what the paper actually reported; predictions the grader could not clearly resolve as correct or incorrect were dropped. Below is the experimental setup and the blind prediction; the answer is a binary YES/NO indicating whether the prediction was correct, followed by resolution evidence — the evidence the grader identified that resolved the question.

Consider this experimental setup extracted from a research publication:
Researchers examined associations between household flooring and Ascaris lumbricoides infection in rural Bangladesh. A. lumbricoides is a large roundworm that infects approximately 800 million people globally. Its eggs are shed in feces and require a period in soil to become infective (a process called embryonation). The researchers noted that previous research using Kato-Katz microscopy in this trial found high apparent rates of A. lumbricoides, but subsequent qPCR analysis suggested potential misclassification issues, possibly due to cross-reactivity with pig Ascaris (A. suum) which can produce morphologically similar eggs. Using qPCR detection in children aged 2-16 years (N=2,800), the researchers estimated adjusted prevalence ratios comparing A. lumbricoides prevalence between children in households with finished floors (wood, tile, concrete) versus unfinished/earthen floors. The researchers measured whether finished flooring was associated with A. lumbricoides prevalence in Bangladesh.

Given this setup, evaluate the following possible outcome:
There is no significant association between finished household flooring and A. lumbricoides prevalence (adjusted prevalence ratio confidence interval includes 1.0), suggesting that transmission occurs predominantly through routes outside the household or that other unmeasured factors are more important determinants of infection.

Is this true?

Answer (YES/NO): NO